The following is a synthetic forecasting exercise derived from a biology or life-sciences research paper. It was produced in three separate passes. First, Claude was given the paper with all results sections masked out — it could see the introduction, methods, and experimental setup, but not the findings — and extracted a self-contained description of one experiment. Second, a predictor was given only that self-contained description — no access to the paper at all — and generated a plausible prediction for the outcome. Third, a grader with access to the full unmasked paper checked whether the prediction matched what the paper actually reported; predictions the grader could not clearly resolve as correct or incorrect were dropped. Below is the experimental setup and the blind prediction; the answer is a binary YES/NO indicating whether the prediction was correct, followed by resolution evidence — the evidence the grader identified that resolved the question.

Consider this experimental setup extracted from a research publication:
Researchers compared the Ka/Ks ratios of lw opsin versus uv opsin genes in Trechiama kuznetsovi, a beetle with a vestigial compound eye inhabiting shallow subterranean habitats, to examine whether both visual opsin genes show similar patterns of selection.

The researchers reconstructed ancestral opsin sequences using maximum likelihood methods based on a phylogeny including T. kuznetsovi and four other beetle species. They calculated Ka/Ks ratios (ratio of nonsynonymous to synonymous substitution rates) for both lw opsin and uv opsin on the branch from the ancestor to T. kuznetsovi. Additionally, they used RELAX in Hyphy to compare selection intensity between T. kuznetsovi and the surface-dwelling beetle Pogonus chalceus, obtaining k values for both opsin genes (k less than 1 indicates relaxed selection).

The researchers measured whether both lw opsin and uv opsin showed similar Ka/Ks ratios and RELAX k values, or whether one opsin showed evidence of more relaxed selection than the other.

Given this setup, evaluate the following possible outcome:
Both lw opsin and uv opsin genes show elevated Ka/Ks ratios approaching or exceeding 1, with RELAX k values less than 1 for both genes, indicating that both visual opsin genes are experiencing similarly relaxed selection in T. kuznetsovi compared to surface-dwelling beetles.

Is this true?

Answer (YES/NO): NO